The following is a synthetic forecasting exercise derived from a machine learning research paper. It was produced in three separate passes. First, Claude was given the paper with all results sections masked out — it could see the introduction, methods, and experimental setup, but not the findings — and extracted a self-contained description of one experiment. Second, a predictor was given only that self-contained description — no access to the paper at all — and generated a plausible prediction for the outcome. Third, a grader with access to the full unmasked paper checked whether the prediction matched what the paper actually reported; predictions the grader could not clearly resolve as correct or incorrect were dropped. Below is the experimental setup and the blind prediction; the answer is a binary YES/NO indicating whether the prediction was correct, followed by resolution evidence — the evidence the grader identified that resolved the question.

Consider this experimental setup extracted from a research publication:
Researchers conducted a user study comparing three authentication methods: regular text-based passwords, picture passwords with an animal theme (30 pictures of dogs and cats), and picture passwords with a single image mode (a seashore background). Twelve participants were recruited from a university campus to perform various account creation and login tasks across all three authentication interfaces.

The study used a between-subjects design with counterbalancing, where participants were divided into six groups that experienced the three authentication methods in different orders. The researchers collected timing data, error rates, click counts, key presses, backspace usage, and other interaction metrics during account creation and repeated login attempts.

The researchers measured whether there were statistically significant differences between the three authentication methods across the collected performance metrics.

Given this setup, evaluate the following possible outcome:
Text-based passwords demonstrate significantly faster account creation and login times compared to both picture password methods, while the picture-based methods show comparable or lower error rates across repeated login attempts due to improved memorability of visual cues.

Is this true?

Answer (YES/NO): NO